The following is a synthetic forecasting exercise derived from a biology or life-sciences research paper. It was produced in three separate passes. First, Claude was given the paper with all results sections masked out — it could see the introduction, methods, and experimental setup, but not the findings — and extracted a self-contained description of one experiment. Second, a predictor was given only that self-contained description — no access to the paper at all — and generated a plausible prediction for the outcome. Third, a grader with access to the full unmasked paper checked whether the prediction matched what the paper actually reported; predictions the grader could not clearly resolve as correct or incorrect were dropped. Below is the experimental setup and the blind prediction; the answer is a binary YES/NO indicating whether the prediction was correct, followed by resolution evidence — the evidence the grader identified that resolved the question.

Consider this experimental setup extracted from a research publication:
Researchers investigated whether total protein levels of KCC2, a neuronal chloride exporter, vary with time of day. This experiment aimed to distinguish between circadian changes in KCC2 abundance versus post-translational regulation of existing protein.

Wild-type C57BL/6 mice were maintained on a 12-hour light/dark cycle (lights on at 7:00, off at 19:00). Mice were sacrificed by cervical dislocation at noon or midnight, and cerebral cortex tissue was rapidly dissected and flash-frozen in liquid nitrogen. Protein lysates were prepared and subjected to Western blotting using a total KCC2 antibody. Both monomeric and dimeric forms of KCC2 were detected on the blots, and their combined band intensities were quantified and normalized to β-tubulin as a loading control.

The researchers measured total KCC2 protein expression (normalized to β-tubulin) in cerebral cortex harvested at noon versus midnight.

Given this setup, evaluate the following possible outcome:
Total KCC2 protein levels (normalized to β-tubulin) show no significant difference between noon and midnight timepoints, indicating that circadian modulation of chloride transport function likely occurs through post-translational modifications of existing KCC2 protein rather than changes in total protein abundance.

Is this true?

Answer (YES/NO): YES